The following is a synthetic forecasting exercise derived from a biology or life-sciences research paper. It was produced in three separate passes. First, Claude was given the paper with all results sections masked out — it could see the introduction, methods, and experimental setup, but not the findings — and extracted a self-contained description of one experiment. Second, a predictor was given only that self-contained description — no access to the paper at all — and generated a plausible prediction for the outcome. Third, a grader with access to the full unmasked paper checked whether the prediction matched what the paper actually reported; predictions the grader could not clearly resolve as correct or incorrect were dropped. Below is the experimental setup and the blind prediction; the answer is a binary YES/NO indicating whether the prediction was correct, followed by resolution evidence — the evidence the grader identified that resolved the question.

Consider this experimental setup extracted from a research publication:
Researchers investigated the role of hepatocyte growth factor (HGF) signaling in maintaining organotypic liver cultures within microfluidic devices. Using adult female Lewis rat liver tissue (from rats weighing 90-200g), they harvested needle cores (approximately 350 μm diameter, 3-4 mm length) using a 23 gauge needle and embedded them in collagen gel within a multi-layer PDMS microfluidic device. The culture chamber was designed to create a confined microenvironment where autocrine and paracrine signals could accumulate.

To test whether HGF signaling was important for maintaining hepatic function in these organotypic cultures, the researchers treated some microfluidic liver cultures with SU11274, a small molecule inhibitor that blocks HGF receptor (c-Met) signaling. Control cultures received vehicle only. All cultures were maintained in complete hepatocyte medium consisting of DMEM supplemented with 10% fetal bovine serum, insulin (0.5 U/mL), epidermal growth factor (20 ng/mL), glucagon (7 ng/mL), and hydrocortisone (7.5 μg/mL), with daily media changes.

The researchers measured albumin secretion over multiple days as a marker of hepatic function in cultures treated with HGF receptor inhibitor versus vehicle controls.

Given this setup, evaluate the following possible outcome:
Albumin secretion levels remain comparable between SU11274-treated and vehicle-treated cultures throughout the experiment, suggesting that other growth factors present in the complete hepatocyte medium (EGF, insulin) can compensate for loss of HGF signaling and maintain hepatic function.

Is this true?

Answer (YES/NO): NO